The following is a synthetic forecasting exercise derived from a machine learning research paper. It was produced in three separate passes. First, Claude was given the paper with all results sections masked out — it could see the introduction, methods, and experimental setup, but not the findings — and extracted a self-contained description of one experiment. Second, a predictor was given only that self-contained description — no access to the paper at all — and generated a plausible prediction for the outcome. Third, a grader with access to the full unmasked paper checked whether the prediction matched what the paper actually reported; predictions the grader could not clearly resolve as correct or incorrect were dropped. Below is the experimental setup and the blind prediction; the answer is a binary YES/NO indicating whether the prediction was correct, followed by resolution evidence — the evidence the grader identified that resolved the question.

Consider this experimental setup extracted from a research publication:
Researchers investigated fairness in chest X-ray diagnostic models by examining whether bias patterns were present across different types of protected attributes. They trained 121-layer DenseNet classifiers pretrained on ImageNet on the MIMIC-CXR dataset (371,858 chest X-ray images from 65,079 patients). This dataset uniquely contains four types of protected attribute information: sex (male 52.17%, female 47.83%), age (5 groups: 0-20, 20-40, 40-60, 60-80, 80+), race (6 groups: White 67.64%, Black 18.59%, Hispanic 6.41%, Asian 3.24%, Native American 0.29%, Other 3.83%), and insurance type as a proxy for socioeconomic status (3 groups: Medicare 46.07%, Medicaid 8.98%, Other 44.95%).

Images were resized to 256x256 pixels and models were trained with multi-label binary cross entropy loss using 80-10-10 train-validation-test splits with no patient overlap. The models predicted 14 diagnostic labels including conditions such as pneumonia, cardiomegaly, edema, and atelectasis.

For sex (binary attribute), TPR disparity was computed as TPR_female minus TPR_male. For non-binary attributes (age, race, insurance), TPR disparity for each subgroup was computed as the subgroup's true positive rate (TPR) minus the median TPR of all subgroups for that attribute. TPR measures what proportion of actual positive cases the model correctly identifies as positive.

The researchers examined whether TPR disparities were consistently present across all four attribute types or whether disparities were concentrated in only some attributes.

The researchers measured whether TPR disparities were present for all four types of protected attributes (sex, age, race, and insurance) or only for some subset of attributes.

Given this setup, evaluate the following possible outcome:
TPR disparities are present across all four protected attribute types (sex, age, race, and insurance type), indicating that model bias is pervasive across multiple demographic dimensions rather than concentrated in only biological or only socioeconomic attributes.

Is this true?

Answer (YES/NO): YES